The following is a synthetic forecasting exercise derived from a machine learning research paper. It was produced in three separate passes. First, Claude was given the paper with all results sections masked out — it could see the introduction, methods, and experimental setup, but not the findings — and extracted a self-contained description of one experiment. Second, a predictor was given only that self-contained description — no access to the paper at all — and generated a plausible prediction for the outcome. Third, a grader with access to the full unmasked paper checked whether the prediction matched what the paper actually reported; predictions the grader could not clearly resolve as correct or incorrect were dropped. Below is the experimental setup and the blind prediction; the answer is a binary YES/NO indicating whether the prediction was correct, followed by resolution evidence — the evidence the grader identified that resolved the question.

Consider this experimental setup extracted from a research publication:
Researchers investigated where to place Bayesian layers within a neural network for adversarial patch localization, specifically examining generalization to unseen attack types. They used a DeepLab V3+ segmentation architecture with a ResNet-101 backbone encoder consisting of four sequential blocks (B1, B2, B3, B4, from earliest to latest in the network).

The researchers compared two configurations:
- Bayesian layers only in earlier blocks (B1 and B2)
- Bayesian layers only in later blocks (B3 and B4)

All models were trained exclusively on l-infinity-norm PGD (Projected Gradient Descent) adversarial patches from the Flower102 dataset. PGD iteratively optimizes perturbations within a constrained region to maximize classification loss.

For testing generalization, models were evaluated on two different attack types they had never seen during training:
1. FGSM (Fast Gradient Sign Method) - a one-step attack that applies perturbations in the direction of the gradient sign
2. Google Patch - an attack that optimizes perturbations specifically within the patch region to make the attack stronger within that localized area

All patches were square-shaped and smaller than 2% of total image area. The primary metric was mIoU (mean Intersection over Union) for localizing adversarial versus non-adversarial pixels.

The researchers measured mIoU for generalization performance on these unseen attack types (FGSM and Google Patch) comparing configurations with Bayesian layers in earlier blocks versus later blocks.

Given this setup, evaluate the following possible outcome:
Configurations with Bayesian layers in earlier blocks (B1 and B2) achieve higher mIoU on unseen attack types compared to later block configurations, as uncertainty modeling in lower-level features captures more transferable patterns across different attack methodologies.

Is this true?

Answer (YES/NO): NO